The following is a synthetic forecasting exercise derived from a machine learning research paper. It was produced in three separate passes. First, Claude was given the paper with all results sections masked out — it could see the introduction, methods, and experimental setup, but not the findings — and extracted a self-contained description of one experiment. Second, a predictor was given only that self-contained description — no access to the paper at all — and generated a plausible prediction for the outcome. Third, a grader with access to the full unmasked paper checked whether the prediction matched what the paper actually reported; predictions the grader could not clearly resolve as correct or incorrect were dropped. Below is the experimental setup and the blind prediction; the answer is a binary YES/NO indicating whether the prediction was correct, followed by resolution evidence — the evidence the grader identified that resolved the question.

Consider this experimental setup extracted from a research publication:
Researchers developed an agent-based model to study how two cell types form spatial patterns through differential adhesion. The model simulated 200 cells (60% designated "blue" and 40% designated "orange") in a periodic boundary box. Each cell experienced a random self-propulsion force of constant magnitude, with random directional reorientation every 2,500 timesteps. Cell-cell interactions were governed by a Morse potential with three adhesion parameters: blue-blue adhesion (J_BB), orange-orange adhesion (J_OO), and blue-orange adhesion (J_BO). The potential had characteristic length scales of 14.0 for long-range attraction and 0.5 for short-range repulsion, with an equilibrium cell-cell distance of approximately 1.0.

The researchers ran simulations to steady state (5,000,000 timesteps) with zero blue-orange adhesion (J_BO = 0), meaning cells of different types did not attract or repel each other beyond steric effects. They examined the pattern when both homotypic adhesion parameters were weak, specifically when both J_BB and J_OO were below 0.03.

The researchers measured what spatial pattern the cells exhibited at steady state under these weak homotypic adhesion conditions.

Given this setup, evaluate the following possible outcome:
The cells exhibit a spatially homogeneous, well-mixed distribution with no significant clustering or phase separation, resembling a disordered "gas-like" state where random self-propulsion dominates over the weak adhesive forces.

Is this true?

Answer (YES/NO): YES